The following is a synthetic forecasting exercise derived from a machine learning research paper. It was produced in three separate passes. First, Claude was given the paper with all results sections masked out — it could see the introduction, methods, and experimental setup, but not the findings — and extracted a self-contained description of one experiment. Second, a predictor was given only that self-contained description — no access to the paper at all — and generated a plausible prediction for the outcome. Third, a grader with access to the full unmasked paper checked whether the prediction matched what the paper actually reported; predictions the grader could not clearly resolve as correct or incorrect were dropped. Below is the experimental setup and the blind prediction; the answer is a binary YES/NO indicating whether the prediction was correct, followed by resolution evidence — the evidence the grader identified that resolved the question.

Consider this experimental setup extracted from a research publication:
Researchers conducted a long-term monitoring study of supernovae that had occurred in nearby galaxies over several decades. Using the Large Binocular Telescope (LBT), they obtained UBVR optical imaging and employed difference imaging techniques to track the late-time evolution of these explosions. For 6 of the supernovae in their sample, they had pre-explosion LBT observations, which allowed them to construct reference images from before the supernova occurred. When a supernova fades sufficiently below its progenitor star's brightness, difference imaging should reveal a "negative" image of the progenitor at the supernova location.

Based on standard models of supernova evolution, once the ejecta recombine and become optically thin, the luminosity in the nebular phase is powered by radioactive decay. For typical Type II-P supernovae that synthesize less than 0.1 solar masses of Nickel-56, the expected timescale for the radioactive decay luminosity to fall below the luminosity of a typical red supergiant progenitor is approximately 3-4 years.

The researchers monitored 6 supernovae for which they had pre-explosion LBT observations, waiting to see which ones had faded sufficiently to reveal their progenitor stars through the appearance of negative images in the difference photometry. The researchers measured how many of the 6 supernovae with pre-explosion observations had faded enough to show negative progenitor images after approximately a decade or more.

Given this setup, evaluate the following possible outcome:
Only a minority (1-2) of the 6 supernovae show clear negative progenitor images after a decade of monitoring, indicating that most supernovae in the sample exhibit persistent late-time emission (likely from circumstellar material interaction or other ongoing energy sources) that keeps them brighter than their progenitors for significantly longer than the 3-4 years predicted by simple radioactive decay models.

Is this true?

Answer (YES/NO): YES